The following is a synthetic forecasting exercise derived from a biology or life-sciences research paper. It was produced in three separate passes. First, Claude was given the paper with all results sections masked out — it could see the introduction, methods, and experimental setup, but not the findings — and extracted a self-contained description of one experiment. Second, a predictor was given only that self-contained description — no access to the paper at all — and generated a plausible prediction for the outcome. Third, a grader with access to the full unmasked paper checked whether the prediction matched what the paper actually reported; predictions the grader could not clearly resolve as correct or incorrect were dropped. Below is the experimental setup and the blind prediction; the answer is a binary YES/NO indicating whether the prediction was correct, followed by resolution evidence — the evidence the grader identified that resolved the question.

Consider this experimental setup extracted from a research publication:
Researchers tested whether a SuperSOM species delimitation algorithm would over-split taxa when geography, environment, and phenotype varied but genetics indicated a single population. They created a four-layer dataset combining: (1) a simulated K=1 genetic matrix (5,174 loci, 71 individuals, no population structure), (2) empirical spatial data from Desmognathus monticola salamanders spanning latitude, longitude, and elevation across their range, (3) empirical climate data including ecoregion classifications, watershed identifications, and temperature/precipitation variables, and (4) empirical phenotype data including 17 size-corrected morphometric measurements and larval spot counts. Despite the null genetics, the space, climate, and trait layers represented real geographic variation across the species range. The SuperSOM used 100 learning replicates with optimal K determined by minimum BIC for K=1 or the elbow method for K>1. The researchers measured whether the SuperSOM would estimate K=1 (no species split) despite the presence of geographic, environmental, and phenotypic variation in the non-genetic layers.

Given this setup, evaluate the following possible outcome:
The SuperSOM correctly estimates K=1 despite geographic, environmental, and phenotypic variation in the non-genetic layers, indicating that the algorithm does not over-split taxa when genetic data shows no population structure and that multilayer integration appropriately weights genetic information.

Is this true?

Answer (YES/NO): YES